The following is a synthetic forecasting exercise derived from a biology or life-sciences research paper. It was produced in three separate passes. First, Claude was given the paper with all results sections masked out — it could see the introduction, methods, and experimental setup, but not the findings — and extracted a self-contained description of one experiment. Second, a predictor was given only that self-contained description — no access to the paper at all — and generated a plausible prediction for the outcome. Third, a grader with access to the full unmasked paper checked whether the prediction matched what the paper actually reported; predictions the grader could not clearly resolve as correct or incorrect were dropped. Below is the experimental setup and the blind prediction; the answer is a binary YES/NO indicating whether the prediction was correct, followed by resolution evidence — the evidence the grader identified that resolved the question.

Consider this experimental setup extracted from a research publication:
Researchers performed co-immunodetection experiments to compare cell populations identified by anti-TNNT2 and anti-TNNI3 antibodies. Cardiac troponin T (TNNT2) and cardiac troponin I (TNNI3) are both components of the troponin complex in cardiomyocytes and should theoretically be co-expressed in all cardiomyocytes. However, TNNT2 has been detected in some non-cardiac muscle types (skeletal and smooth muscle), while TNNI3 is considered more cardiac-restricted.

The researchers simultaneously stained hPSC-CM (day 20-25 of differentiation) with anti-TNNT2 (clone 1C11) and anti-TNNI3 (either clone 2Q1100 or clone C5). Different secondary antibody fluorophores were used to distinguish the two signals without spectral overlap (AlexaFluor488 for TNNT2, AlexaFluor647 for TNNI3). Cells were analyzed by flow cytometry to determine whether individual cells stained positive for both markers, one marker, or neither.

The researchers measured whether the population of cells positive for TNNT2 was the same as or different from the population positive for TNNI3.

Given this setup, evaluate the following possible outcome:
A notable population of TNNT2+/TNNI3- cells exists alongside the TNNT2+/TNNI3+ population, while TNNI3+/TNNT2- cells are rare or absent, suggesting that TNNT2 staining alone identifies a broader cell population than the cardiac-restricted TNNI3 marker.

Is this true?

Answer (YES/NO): NO